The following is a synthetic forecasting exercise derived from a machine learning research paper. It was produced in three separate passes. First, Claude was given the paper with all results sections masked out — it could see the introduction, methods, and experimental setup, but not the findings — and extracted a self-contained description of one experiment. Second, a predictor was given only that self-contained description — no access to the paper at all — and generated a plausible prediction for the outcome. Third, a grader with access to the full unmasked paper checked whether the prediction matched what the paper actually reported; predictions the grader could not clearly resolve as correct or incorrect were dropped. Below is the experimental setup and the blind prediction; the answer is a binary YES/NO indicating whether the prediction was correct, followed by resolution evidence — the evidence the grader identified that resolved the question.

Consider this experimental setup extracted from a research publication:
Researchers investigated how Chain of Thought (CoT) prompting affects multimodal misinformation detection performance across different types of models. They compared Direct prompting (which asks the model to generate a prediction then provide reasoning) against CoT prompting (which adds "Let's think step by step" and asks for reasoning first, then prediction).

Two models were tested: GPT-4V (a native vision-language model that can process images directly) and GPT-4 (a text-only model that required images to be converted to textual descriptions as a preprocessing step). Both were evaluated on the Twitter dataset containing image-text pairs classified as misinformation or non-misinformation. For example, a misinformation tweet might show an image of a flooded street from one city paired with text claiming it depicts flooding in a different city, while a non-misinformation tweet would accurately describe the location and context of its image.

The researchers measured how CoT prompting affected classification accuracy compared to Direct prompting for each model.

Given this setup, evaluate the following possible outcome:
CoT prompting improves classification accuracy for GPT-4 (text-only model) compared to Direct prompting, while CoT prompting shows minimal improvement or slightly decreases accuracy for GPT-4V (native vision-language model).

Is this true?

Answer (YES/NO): NO